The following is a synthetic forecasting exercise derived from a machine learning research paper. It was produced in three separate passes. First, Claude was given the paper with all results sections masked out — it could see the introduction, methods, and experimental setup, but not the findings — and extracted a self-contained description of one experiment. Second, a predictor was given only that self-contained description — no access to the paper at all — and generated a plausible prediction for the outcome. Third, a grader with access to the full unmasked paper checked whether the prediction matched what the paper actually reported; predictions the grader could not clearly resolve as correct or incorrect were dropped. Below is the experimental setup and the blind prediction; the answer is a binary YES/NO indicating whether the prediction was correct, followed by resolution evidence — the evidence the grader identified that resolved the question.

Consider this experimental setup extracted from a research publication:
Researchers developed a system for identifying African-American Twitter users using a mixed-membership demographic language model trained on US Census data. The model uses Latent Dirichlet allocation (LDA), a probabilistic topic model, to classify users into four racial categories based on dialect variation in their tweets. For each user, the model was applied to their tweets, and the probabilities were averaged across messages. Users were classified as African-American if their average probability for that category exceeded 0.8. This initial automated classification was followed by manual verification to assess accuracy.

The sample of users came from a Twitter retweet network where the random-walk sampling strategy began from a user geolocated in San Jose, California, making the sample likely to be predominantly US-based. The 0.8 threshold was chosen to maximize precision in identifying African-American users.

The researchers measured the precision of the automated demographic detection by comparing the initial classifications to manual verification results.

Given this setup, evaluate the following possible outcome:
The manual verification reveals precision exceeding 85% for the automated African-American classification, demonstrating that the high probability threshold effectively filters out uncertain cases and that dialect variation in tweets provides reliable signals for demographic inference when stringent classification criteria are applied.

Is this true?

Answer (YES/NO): NO